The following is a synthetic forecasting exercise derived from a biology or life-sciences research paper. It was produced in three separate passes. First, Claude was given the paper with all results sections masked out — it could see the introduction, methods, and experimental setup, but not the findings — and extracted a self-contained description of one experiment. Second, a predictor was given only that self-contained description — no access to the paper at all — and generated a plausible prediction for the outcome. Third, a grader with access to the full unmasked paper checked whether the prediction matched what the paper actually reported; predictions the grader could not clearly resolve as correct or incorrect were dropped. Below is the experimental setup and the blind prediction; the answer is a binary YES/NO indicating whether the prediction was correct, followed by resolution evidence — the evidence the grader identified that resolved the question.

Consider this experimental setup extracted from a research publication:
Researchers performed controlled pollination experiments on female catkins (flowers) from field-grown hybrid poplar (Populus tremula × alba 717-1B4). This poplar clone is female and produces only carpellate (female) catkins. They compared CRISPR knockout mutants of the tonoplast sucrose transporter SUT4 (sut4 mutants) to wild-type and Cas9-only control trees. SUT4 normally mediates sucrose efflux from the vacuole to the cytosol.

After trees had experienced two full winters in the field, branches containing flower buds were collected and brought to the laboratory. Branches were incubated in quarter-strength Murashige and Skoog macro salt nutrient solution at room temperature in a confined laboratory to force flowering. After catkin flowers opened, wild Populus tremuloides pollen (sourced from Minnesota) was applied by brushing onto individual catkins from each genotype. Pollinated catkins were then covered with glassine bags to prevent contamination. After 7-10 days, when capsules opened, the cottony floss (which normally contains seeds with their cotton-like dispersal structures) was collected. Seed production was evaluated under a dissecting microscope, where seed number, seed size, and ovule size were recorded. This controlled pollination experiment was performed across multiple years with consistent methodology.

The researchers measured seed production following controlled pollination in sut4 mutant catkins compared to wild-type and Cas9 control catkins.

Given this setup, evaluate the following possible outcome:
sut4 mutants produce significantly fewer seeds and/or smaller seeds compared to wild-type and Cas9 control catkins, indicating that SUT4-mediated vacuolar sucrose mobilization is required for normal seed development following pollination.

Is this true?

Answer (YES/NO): YES